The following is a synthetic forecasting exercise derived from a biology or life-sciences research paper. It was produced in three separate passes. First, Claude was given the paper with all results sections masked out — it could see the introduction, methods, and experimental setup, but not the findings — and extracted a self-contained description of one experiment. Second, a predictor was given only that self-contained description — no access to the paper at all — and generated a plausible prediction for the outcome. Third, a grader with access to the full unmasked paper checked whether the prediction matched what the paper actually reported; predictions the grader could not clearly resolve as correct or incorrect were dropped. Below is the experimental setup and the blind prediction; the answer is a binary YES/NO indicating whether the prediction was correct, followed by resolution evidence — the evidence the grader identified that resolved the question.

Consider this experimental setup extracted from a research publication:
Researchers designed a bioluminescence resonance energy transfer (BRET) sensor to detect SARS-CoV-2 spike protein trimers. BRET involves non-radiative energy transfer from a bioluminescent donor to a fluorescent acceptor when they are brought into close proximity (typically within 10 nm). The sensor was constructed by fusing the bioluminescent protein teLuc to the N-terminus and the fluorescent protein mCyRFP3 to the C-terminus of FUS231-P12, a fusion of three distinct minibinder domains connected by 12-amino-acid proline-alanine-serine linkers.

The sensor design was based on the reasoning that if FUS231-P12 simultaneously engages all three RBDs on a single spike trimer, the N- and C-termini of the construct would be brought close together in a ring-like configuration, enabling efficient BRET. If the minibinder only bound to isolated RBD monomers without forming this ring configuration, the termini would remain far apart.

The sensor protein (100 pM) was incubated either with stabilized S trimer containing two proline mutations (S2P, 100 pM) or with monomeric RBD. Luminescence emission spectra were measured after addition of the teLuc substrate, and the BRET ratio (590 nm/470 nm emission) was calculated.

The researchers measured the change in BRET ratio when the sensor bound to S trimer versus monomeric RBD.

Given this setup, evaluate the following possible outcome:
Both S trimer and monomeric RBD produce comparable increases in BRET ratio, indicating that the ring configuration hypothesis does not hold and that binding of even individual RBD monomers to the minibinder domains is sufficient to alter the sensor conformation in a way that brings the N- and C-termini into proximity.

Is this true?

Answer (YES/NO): NO